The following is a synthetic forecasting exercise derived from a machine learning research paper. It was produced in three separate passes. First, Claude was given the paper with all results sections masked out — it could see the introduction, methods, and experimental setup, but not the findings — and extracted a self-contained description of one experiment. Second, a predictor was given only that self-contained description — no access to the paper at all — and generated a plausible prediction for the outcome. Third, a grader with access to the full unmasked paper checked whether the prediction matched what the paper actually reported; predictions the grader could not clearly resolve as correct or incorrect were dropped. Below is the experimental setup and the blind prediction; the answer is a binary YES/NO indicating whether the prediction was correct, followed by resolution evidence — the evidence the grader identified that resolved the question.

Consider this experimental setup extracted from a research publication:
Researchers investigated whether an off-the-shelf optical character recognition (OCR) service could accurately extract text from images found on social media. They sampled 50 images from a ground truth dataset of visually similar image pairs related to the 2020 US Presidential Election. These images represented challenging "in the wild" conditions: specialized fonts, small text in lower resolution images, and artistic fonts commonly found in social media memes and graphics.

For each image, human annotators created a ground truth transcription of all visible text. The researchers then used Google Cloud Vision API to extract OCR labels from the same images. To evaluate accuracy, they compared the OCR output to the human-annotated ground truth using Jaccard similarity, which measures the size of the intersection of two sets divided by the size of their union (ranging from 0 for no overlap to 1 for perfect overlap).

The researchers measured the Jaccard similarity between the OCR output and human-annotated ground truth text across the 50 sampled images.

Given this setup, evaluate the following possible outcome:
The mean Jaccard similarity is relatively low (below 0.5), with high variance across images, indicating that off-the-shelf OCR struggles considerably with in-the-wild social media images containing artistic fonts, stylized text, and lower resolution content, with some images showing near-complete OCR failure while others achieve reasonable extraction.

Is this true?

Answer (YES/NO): NO